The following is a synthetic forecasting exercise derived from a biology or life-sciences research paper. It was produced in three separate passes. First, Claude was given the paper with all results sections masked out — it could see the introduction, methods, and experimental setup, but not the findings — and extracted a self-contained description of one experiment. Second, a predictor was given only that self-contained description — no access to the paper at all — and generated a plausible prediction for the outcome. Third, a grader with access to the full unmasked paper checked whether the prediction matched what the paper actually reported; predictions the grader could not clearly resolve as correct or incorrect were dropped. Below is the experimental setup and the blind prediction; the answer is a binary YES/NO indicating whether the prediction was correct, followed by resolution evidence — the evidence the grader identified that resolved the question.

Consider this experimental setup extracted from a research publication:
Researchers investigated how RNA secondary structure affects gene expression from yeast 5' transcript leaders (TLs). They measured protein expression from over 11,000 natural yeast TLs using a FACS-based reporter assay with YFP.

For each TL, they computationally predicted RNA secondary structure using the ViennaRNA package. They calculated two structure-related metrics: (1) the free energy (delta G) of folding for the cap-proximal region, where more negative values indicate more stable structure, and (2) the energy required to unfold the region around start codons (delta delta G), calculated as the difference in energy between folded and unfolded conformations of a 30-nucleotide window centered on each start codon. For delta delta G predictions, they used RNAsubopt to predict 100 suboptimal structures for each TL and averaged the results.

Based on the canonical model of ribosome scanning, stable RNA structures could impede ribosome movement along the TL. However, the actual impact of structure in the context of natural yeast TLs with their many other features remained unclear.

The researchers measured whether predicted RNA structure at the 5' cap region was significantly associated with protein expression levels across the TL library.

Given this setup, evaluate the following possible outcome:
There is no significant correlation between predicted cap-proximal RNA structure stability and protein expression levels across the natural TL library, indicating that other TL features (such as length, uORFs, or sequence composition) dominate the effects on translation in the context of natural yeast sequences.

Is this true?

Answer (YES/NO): NO